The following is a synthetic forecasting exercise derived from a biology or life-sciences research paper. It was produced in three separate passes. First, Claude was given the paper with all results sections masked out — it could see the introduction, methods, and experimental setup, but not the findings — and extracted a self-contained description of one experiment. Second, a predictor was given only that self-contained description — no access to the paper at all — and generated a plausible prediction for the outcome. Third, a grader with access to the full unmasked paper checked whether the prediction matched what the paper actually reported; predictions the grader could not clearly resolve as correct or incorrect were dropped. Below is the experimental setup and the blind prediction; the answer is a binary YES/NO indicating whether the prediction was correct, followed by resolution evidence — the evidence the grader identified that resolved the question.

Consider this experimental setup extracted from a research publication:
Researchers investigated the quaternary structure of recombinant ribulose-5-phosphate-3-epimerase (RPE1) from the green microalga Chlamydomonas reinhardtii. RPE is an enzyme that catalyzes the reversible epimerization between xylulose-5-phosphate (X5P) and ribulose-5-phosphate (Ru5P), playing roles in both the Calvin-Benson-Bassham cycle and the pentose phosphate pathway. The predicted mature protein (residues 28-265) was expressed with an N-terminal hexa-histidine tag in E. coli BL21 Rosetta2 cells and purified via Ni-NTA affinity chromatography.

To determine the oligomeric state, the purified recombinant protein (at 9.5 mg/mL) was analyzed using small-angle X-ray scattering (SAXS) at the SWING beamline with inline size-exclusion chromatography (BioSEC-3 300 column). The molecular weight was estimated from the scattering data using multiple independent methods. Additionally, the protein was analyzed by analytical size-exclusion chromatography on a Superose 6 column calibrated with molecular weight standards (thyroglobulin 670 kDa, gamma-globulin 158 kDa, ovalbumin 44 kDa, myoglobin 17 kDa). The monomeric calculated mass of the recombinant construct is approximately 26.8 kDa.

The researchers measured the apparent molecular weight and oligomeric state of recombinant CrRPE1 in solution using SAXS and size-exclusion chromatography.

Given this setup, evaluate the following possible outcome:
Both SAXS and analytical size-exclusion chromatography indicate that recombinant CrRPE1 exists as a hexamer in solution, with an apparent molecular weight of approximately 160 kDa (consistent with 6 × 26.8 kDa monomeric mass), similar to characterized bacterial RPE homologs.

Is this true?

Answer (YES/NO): NO